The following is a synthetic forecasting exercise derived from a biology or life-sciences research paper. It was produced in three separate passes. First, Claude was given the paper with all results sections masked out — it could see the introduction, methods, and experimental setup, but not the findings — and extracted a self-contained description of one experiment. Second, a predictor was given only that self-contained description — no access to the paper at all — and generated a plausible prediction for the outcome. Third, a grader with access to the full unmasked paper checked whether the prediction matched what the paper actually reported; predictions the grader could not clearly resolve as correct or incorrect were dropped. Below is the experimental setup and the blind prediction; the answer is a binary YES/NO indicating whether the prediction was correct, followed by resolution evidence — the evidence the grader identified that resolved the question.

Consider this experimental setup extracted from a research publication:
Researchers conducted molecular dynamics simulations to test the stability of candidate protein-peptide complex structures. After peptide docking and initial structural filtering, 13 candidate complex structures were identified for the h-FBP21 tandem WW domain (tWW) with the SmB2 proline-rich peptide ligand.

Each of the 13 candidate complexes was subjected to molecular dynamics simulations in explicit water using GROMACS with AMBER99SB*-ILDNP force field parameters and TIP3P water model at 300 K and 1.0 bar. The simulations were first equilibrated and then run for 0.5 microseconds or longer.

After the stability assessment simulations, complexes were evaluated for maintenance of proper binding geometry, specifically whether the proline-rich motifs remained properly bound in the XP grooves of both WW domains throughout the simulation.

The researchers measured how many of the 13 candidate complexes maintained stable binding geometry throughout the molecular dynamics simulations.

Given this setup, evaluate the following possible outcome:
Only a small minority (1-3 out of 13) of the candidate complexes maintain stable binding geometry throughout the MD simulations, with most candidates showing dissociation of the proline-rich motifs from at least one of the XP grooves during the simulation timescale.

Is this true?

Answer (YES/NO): NO